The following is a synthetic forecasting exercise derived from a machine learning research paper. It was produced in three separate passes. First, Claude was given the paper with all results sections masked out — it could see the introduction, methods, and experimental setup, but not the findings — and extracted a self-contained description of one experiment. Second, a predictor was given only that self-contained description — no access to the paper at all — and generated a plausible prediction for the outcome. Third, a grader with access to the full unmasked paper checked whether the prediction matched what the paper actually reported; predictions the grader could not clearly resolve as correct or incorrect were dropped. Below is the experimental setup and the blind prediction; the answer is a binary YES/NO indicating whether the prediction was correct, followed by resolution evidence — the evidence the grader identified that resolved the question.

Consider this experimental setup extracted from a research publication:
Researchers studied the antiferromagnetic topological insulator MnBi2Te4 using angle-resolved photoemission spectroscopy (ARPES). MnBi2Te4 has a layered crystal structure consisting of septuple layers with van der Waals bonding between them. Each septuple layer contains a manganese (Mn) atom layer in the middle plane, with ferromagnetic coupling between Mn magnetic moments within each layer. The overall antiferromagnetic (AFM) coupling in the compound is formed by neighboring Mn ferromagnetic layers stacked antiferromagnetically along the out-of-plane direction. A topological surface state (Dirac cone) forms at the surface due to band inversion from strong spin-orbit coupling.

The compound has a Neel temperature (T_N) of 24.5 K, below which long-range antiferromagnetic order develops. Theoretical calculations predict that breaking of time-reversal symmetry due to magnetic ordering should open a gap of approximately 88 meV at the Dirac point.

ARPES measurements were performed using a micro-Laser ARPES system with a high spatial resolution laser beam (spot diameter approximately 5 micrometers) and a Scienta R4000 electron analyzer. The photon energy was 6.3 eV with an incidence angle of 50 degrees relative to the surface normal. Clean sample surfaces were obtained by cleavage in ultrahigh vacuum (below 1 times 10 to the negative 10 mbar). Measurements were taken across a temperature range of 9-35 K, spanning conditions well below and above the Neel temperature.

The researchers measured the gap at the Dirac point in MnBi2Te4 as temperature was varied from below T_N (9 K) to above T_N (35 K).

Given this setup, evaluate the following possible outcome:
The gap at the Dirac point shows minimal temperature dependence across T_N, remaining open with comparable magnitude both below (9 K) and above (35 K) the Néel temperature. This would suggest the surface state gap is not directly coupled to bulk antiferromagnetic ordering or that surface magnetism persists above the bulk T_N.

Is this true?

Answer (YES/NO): YES